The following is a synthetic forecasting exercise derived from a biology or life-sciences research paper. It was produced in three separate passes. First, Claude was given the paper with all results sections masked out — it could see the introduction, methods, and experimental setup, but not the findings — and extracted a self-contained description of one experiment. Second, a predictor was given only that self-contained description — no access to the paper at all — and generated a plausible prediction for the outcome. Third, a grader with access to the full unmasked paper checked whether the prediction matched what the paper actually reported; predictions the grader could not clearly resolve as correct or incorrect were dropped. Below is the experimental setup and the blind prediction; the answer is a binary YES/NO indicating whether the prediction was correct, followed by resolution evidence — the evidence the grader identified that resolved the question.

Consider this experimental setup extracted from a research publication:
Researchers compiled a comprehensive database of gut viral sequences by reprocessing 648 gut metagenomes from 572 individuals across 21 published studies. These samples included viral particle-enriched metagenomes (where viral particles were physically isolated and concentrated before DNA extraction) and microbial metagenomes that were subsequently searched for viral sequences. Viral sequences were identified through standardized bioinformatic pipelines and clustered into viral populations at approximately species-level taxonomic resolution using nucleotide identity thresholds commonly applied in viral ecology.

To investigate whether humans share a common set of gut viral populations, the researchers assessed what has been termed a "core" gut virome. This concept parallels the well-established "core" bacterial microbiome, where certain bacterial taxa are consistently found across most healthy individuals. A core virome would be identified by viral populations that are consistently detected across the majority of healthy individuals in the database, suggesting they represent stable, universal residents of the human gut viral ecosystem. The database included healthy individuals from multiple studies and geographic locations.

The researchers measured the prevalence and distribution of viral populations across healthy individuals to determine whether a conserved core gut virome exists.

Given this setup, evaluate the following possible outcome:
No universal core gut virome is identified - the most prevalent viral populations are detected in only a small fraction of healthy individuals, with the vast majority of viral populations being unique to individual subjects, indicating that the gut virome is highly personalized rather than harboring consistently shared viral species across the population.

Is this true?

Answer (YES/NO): YES